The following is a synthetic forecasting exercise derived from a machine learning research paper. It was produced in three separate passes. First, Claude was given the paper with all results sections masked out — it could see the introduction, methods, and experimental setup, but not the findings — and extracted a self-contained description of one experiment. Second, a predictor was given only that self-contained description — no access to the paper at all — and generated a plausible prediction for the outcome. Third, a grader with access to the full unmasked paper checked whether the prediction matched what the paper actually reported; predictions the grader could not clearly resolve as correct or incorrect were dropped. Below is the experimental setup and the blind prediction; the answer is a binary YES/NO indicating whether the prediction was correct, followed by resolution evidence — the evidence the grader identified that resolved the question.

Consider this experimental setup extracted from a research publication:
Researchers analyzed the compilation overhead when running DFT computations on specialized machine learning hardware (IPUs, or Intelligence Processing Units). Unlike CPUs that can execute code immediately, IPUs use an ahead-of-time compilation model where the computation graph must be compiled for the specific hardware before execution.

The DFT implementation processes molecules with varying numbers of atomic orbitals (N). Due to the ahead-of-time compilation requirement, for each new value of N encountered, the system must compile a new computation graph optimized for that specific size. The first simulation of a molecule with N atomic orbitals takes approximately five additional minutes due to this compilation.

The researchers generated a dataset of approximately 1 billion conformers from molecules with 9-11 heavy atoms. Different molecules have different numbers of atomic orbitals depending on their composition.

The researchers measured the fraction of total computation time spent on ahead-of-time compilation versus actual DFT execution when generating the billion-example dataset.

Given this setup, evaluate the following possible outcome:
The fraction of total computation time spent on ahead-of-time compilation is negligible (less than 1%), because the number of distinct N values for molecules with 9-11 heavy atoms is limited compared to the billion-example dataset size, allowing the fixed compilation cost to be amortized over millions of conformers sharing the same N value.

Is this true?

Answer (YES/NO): NO